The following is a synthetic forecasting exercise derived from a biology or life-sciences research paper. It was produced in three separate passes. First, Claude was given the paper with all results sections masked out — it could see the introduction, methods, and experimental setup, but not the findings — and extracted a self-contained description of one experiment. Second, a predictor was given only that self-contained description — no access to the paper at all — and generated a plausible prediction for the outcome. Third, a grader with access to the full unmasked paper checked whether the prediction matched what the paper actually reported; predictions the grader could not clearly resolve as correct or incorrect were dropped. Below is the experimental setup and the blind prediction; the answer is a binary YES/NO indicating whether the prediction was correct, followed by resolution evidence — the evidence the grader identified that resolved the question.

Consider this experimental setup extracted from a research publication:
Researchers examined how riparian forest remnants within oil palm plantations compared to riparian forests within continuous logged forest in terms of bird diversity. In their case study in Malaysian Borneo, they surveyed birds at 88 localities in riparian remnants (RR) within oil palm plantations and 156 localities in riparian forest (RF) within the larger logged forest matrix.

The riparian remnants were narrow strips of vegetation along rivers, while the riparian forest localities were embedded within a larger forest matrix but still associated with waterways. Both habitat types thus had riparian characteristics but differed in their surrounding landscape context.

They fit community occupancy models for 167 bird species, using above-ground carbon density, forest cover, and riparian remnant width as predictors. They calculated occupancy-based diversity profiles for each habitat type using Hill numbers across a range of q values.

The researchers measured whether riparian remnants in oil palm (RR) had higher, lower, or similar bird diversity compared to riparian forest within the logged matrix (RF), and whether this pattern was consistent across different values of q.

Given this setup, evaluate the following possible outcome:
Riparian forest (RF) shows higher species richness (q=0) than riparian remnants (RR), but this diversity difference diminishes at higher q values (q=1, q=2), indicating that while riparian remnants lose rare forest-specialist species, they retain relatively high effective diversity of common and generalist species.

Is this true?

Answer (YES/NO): NO